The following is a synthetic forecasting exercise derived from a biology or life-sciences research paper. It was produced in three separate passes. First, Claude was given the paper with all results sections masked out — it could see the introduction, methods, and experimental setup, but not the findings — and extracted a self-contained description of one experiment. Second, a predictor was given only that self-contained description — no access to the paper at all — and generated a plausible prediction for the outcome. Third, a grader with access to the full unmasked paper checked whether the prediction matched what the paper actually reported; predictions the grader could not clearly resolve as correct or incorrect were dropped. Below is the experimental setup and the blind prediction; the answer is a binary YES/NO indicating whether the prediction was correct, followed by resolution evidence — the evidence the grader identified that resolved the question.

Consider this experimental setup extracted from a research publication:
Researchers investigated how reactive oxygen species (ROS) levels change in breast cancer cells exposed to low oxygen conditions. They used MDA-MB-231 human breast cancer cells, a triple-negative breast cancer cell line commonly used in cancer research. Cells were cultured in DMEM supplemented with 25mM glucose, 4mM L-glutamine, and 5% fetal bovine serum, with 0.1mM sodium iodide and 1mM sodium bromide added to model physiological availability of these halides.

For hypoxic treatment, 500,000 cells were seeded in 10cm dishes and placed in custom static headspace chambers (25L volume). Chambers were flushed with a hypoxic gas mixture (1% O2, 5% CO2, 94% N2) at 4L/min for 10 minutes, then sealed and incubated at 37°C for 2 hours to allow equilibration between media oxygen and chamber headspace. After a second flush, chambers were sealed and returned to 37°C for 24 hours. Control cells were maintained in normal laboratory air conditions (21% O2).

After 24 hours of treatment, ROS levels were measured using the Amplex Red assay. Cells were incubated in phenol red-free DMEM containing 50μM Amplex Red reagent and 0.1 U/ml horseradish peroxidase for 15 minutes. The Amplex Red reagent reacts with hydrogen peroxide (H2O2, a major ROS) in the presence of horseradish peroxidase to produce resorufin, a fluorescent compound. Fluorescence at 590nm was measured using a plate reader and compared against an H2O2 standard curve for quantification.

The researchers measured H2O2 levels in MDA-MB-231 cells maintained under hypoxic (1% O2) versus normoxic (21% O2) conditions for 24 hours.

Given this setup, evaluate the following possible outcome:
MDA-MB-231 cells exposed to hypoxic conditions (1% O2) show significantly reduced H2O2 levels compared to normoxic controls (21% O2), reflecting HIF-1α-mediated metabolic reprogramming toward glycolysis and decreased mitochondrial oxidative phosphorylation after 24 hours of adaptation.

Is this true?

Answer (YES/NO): YES